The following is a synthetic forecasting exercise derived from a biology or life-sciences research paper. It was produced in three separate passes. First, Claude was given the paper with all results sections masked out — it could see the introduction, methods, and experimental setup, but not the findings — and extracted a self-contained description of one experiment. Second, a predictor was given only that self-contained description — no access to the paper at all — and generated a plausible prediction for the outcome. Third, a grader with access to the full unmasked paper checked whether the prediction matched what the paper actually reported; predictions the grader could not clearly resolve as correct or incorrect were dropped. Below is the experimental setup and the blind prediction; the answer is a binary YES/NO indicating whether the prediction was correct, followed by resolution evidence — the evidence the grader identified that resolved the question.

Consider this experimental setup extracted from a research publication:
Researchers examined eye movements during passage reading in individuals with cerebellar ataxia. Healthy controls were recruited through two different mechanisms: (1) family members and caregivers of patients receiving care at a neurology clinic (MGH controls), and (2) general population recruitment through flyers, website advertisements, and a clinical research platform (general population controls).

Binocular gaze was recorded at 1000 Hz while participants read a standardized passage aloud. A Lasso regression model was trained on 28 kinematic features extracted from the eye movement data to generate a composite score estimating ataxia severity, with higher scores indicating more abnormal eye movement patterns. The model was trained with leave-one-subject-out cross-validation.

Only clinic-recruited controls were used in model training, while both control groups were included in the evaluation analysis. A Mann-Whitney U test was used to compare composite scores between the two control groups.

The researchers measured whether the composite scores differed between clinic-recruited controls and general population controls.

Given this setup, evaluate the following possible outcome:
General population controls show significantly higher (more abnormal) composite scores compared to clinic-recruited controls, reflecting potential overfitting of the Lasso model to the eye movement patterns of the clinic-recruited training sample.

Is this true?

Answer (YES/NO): NO